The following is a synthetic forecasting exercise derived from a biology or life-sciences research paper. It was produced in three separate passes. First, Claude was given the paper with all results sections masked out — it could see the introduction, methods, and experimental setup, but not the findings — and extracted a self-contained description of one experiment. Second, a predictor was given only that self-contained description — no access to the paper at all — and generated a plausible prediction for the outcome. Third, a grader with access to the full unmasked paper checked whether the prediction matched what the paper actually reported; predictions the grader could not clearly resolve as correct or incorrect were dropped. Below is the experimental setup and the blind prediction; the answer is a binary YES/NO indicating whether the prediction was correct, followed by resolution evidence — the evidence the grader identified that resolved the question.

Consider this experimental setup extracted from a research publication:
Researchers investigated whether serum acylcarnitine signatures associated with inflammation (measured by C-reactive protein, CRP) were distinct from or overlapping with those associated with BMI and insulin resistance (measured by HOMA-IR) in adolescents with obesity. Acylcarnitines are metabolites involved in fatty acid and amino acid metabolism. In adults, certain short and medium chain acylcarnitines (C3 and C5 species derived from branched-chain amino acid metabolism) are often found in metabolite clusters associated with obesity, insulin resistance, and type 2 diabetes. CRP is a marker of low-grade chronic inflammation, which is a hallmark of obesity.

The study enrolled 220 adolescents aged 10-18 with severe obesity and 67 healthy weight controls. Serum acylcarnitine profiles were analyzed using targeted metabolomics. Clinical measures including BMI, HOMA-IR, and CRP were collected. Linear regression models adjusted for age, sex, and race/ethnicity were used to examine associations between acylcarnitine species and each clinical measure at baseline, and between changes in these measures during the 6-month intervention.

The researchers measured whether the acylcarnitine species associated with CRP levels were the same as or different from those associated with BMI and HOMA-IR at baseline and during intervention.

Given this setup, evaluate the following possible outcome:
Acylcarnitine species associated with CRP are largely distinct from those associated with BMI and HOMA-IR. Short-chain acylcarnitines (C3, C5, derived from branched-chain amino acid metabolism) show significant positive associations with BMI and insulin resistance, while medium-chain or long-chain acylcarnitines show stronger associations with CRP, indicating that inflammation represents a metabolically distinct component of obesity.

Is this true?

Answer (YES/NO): NO